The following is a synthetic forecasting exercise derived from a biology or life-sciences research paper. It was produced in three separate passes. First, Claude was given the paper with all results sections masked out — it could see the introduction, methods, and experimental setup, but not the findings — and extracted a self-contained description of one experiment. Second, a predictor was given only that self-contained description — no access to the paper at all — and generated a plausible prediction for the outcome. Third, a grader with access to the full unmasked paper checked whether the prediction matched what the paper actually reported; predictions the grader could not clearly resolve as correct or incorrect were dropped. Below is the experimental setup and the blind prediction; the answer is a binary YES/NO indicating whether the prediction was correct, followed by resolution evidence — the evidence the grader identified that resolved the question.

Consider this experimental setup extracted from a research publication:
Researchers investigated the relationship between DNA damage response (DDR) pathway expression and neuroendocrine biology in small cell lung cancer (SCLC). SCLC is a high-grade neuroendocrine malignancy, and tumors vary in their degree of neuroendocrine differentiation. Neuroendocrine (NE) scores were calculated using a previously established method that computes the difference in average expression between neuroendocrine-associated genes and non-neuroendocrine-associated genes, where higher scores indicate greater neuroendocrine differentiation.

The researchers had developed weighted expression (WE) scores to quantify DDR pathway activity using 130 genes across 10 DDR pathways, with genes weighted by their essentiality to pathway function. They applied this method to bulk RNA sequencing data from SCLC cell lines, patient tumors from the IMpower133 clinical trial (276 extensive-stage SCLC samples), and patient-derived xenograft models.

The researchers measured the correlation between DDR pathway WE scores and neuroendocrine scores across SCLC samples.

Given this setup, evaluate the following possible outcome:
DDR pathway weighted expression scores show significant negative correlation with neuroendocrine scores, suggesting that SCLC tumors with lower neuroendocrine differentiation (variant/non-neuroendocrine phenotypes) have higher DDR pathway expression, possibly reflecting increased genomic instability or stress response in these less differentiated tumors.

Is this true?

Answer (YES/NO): NO